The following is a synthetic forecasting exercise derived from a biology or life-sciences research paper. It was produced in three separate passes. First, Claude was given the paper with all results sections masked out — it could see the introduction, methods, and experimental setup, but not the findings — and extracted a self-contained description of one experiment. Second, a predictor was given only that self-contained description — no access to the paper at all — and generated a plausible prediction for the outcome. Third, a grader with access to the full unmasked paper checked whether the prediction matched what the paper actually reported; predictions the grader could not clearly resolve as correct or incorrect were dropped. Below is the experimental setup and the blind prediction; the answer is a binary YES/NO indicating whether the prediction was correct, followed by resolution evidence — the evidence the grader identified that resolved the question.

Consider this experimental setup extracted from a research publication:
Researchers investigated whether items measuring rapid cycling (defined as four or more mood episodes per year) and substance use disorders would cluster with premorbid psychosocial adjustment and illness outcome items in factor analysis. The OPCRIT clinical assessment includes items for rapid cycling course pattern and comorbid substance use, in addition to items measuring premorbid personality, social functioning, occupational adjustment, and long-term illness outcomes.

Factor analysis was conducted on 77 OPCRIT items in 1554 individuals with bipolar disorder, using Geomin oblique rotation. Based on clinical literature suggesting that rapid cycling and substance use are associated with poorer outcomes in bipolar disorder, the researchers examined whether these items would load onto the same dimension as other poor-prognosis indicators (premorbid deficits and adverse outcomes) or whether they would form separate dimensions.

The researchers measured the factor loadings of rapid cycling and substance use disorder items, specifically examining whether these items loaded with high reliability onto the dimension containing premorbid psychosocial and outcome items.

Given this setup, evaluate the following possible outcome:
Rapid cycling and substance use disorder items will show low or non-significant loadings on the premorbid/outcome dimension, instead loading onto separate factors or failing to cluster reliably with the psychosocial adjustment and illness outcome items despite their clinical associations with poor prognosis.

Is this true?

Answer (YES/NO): NO